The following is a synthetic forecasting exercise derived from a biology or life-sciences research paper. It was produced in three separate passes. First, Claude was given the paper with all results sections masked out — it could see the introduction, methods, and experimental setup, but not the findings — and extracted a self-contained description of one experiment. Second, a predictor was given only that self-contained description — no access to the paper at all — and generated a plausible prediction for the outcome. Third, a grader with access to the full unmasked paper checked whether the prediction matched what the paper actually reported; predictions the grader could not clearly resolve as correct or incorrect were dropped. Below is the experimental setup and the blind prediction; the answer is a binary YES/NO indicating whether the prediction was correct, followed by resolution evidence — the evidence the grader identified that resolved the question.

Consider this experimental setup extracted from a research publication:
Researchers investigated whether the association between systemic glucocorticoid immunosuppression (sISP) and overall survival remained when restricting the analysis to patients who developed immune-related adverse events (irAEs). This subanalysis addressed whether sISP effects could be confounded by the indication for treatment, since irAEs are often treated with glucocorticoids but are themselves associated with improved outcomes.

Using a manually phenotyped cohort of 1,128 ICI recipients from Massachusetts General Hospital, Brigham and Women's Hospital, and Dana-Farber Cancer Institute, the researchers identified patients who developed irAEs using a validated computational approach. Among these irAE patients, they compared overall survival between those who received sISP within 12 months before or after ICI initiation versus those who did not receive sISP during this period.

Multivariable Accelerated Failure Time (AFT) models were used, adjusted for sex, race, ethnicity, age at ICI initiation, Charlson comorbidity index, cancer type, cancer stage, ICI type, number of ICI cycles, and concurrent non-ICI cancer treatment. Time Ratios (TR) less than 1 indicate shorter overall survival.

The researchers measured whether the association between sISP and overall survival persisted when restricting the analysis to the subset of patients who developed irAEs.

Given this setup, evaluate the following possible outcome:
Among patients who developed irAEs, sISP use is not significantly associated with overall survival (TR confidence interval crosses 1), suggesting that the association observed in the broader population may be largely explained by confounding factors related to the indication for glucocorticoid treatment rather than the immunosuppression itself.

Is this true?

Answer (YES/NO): NO